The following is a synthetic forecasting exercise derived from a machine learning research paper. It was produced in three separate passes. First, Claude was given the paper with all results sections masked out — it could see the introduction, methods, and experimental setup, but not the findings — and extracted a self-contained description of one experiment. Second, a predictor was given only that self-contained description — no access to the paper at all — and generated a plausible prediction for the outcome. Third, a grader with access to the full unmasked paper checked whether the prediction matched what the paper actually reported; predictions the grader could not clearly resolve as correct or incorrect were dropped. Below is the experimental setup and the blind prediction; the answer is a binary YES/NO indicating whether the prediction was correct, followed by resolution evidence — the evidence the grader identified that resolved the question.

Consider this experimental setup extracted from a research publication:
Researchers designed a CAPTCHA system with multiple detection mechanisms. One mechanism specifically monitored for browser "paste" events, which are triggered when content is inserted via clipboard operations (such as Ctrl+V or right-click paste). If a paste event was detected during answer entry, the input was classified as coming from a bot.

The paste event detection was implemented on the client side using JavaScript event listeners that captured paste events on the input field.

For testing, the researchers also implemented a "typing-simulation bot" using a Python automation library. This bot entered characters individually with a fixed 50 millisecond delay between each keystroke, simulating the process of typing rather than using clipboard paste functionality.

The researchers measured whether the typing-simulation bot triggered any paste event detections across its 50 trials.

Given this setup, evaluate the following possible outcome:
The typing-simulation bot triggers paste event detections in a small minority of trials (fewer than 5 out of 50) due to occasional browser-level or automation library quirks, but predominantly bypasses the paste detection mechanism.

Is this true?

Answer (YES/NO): NO